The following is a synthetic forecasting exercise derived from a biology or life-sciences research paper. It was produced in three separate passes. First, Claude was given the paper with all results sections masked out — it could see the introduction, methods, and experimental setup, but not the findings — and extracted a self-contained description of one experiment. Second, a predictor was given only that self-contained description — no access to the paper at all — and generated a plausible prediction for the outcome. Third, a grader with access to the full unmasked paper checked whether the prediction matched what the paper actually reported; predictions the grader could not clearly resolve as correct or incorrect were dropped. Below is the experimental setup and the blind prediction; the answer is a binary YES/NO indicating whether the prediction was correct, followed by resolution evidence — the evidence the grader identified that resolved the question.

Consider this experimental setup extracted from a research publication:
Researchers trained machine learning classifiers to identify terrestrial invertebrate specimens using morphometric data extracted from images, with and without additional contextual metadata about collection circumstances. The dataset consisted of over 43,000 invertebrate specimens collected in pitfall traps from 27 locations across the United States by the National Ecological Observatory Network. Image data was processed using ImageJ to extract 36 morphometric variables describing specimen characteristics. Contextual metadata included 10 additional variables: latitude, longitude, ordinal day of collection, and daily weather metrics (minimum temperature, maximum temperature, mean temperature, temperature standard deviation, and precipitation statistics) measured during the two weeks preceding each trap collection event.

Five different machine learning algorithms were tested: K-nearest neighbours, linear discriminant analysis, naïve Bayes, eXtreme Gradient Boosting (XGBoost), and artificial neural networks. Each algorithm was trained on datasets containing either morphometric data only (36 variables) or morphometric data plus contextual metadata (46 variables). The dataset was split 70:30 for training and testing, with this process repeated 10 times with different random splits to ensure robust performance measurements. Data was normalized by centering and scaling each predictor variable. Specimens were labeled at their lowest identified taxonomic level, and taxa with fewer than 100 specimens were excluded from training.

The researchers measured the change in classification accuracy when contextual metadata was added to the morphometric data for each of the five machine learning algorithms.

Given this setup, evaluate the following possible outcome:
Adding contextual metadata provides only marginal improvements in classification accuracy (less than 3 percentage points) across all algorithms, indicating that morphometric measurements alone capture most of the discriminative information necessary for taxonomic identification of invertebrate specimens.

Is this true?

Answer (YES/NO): NO